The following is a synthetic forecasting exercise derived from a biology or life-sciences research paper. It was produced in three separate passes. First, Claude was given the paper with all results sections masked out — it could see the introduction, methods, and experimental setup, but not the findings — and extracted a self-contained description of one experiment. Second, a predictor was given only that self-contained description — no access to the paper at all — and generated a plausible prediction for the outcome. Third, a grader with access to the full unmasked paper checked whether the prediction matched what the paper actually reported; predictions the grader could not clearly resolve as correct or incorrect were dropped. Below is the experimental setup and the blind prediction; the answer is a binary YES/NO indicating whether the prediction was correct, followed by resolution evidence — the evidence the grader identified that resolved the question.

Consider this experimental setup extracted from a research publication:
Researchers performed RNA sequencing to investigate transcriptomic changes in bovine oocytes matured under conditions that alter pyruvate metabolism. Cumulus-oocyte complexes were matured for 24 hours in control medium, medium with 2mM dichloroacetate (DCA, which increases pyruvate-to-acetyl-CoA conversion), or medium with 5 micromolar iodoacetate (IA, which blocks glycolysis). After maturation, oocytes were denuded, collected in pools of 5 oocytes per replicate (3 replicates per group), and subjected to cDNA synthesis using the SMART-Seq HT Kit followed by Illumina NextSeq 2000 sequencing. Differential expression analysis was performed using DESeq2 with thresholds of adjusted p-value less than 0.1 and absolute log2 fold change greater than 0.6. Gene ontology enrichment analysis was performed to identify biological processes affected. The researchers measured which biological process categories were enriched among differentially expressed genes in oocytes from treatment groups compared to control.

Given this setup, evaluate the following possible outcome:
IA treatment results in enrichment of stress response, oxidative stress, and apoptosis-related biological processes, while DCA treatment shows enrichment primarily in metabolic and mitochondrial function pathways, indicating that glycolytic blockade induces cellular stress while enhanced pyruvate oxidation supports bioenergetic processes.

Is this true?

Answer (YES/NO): NO